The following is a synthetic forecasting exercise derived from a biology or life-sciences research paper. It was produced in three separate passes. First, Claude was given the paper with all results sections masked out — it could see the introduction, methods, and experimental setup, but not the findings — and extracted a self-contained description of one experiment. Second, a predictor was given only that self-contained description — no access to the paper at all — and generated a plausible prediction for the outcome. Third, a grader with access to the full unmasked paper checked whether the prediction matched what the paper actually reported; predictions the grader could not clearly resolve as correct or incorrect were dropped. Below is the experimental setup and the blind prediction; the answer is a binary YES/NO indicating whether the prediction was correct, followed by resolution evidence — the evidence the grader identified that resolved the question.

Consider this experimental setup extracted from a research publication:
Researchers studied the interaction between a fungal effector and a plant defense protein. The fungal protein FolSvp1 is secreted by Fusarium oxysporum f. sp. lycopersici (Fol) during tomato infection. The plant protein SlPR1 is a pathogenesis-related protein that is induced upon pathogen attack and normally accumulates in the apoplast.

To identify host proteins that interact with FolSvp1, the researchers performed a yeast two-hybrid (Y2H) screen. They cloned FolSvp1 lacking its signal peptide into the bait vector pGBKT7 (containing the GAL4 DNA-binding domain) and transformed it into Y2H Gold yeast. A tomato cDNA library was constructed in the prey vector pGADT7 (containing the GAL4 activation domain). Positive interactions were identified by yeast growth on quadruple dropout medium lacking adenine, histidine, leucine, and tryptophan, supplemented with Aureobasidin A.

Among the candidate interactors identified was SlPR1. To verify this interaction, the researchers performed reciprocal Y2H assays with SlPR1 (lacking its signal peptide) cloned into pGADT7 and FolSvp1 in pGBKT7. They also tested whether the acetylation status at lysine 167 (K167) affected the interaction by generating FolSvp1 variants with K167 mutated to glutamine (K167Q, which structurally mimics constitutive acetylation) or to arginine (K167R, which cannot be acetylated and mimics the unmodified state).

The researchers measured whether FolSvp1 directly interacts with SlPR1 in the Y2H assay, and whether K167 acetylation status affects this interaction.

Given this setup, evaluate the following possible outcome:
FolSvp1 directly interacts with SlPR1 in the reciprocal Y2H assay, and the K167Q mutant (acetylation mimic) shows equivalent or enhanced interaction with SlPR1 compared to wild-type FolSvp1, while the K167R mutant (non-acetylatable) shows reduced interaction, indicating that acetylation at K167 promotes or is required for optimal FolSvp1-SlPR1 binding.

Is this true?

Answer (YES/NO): NO